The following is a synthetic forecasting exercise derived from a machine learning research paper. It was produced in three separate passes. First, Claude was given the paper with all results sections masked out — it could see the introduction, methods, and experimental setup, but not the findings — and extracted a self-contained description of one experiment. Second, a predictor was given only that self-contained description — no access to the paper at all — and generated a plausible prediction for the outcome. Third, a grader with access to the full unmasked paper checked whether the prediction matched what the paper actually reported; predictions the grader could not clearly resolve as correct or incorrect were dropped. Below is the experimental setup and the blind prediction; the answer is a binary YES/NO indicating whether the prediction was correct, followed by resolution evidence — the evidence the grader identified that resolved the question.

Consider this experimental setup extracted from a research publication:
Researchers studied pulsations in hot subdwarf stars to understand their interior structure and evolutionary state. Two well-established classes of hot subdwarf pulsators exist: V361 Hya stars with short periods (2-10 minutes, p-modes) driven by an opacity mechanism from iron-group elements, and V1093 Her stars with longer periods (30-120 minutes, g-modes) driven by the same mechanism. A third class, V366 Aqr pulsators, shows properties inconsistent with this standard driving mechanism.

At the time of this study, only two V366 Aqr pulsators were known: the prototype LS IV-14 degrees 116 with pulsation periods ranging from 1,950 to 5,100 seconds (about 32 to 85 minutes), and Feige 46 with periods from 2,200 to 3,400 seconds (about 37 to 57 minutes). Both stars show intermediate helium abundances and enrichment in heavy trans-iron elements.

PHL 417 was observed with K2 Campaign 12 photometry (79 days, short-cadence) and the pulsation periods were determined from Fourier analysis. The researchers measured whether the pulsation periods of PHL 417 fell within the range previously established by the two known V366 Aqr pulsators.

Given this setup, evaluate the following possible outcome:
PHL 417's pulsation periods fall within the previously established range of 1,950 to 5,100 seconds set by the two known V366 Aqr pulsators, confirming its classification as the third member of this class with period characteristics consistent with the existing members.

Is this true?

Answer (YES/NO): NO